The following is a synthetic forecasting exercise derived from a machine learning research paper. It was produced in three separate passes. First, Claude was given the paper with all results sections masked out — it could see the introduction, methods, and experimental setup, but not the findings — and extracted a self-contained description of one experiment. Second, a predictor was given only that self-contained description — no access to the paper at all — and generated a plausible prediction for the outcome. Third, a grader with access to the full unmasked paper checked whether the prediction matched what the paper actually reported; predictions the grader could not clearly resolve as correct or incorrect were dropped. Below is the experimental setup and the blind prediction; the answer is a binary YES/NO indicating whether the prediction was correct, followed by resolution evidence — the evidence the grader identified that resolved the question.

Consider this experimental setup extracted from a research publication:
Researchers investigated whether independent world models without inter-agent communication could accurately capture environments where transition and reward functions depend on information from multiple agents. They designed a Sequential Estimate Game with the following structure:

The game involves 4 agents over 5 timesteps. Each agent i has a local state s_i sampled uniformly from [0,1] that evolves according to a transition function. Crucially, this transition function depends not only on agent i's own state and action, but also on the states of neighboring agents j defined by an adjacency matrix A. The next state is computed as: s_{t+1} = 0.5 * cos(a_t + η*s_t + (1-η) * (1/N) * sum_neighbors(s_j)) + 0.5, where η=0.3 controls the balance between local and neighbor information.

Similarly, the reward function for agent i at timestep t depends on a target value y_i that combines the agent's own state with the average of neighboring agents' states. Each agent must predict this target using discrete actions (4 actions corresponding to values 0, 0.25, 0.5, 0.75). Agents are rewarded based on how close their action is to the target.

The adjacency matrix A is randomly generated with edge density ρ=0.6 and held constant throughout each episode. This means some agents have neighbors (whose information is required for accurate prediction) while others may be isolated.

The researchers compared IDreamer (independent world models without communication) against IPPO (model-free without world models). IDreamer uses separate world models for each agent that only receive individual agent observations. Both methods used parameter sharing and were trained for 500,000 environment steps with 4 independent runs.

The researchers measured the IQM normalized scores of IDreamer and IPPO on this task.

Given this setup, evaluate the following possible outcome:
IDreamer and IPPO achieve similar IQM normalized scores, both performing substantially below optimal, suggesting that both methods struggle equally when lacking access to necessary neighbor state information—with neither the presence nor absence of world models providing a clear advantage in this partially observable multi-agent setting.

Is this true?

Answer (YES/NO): NO